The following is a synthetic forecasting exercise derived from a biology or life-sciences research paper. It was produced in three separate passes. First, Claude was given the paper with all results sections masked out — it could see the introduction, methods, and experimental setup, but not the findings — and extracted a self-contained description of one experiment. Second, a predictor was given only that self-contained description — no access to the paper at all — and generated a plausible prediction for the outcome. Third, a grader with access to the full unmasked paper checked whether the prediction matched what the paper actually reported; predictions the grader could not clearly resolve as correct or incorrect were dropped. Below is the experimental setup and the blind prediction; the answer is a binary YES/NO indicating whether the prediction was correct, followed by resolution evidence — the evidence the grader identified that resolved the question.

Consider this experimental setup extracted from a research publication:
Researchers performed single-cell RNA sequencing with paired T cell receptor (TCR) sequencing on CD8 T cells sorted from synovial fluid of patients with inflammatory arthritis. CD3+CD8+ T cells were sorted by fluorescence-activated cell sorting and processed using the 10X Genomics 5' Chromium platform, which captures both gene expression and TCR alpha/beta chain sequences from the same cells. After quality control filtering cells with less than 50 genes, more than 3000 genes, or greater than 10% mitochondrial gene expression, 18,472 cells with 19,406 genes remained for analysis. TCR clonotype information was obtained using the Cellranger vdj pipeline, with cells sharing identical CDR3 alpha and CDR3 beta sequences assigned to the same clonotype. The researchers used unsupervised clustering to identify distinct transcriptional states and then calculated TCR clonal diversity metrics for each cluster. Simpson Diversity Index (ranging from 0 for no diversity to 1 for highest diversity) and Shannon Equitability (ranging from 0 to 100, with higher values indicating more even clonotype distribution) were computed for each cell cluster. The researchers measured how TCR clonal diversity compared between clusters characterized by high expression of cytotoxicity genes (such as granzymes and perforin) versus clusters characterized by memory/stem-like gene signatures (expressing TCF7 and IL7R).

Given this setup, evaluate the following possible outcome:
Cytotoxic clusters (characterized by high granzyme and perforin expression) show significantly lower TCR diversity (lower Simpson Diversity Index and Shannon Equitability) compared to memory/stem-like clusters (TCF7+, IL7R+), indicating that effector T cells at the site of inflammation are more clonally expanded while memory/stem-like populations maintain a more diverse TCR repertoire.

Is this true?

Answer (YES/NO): YES